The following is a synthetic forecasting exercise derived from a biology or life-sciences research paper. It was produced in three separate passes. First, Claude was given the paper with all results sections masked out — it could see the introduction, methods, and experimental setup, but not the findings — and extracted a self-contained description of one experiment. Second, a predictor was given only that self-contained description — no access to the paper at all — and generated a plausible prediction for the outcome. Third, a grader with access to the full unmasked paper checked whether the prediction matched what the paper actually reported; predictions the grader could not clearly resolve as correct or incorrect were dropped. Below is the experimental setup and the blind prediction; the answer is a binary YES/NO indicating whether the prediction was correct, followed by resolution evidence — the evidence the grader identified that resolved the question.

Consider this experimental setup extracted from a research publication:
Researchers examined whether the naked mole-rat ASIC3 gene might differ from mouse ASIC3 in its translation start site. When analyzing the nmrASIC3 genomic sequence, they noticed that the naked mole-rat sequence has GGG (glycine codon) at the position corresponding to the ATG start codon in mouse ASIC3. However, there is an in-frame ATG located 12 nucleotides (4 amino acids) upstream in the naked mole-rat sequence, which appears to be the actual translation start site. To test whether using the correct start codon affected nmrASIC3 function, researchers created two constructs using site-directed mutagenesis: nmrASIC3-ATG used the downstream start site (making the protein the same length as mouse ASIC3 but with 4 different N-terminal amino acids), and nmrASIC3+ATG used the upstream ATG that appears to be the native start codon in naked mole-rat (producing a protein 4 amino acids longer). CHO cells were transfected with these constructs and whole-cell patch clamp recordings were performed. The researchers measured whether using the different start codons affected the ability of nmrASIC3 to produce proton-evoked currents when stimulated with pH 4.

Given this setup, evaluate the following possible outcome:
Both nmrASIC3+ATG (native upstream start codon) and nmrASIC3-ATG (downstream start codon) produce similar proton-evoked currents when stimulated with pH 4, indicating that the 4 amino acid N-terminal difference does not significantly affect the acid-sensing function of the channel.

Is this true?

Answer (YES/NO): NO